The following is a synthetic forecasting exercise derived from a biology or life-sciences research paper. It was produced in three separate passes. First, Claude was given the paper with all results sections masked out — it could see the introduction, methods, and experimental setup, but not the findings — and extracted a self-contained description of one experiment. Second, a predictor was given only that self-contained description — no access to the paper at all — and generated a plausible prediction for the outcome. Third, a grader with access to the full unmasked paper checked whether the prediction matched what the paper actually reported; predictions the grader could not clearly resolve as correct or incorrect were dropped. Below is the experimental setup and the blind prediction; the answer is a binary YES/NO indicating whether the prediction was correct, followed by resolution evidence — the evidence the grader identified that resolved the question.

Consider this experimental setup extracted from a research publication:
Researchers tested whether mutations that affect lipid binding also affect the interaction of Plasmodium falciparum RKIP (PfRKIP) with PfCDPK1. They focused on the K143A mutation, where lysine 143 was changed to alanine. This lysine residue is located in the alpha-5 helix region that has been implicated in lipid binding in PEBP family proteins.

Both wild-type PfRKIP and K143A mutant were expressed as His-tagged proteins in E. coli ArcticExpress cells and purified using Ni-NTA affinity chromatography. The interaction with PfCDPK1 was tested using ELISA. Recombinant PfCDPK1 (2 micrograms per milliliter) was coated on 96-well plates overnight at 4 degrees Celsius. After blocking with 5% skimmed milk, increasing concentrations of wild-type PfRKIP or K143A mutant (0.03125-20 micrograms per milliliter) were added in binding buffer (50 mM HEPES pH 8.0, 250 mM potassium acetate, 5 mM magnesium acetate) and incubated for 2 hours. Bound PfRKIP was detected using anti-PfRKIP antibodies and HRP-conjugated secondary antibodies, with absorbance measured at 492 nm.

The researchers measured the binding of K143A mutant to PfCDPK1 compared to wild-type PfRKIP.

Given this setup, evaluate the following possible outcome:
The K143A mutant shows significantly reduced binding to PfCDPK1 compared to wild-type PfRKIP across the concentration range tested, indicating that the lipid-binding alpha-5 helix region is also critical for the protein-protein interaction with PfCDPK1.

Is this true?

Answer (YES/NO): NO